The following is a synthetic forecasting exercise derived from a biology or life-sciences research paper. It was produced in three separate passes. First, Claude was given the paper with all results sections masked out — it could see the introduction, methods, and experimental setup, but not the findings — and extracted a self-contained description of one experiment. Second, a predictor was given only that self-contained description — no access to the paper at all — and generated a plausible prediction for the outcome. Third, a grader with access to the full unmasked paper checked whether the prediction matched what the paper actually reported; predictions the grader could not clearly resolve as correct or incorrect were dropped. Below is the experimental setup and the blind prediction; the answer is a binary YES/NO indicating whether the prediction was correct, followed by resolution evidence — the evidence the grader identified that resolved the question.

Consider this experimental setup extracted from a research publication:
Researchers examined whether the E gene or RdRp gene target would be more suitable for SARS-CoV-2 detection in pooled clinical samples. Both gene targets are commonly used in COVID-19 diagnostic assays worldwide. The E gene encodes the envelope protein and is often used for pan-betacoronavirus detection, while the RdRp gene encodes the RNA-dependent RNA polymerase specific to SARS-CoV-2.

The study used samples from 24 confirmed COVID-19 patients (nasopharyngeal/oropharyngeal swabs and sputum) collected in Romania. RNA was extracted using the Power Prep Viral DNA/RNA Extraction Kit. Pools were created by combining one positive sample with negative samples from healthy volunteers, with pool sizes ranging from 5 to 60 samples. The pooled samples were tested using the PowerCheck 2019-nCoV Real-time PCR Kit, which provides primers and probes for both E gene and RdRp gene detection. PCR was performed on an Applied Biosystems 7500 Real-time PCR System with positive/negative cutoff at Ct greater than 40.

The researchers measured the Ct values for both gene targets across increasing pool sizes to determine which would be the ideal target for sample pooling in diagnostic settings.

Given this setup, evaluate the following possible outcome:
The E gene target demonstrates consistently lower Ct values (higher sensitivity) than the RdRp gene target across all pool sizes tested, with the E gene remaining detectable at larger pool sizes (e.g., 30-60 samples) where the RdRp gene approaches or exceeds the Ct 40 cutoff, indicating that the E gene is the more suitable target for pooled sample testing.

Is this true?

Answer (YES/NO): NO